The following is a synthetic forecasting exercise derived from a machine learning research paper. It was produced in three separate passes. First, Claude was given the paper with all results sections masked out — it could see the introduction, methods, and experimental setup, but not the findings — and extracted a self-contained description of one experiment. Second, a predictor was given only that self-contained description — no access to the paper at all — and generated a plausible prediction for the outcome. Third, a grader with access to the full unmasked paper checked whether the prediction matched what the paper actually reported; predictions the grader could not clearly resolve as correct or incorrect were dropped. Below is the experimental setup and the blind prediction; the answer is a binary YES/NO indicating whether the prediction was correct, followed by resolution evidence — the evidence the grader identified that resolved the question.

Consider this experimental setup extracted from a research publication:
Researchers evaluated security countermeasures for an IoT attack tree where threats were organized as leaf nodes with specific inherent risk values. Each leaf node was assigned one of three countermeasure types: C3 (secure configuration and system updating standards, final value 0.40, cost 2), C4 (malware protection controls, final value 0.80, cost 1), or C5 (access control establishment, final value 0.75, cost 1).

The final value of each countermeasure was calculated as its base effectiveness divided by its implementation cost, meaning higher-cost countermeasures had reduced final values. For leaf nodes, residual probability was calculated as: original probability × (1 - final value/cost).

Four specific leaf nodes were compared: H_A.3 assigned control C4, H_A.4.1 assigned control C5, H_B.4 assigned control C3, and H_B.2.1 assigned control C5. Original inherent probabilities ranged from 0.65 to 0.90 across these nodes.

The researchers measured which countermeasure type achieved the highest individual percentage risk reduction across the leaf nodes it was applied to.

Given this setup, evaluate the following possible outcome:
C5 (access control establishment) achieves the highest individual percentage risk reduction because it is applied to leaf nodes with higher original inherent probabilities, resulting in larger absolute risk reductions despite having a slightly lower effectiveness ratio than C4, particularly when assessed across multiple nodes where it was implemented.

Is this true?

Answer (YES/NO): NO